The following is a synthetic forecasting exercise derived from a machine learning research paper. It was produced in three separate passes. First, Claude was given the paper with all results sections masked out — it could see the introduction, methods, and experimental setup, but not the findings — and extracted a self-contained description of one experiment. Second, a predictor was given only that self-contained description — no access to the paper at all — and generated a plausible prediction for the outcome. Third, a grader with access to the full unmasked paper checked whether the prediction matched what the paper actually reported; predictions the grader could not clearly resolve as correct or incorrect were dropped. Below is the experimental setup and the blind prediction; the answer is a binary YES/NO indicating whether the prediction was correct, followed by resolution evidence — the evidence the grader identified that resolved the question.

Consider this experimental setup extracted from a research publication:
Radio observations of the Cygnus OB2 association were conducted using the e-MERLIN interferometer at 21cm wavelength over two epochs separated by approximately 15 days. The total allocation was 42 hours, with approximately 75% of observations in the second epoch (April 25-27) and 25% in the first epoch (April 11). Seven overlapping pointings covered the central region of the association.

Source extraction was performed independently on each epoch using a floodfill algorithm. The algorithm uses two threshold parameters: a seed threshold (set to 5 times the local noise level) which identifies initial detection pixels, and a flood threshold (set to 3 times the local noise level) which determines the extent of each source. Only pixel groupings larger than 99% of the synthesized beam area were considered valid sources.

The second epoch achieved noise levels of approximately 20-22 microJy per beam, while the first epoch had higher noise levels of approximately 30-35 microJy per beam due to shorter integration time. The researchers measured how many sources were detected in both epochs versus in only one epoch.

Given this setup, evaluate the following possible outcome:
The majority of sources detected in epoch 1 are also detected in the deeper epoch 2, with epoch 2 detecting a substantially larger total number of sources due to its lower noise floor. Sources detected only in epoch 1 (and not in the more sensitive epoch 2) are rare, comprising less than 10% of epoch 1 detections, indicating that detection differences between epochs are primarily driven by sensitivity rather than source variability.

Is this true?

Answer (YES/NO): YES